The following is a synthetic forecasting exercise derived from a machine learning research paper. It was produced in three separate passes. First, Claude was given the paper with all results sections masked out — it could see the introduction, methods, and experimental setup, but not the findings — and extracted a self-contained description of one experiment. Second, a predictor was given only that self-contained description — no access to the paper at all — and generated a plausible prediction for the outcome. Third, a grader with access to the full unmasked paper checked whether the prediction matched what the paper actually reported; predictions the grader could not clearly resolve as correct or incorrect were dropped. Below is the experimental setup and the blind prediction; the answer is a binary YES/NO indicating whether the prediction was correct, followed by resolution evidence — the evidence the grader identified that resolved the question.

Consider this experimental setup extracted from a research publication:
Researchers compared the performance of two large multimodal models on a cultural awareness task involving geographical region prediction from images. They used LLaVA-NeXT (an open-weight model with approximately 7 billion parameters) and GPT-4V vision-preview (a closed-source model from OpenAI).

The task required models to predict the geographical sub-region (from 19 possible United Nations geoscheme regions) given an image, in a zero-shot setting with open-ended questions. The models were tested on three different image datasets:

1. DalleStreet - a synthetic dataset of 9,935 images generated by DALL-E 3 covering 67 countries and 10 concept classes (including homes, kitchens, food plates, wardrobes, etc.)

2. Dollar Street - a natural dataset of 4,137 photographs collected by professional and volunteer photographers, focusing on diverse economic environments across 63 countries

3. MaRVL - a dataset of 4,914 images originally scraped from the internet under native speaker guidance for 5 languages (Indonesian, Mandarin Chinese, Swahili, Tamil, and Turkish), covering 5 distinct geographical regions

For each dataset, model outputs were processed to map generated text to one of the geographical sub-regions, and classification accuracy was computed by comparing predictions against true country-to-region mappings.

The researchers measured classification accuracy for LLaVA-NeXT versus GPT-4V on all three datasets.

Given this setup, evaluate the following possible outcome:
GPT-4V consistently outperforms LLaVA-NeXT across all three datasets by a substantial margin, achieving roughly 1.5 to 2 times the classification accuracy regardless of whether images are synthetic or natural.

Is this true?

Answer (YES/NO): NO